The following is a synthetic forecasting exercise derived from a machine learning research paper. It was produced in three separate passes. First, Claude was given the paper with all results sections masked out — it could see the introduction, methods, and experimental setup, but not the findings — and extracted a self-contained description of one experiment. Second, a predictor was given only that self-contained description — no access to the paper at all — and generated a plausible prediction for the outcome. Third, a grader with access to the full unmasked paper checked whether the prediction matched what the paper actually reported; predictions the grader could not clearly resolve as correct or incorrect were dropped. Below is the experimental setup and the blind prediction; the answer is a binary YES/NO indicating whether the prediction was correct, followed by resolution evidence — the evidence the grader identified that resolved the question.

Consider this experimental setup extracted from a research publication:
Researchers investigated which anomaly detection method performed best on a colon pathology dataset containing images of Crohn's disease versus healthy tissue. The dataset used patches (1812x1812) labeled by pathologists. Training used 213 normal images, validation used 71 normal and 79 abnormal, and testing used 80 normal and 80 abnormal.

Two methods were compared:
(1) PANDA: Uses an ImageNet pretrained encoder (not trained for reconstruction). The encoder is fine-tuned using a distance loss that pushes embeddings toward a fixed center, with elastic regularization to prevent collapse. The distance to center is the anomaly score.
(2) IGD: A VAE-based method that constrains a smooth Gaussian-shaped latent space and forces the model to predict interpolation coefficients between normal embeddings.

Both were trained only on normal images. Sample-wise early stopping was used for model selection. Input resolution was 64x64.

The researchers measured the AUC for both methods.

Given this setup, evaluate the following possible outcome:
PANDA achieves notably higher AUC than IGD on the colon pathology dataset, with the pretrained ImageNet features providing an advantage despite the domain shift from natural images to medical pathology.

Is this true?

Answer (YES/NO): NO